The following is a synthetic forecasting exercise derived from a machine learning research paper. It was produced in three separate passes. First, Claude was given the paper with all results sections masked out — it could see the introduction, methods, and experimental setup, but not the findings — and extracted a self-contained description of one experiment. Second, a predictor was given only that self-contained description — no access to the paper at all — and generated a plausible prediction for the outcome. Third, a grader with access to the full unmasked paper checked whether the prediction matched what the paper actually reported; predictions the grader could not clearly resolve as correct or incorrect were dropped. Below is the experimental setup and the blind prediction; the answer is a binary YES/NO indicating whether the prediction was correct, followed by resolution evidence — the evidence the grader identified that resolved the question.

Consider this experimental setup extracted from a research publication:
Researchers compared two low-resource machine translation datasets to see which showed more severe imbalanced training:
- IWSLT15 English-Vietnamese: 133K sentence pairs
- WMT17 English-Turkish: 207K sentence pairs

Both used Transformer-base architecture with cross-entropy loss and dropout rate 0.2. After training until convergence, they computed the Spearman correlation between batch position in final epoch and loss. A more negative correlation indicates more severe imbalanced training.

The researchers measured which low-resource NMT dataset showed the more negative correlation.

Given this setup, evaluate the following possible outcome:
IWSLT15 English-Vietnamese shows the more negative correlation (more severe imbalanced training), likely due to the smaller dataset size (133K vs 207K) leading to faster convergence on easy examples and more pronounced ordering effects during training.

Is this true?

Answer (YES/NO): NO